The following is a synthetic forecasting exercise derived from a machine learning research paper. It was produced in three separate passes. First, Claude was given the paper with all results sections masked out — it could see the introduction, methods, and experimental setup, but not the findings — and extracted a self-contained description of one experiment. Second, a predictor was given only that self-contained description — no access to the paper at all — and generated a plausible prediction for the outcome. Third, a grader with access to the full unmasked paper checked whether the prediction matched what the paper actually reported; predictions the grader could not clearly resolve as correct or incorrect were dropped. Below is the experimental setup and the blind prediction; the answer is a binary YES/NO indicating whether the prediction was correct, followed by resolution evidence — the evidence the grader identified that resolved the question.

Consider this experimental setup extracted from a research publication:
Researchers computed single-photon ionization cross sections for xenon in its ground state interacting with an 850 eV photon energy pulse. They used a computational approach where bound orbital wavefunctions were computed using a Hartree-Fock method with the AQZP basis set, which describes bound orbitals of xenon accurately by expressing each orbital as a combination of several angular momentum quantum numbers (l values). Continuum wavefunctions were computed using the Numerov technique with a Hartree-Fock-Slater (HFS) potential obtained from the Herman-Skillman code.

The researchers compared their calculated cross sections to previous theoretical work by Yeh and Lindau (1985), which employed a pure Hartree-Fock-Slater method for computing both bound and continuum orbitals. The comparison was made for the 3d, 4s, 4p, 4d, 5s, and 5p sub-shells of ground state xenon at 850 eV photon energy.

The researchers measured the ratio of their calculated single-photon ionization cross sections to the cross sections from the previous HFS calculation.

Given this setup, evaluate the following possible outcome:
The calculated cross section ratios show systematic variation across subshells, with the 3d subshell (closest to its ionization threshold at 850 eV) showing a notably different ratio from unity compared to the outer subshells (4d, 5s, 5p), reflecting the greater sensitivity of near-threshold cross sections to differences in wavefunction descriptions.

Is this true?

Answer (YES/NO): NO